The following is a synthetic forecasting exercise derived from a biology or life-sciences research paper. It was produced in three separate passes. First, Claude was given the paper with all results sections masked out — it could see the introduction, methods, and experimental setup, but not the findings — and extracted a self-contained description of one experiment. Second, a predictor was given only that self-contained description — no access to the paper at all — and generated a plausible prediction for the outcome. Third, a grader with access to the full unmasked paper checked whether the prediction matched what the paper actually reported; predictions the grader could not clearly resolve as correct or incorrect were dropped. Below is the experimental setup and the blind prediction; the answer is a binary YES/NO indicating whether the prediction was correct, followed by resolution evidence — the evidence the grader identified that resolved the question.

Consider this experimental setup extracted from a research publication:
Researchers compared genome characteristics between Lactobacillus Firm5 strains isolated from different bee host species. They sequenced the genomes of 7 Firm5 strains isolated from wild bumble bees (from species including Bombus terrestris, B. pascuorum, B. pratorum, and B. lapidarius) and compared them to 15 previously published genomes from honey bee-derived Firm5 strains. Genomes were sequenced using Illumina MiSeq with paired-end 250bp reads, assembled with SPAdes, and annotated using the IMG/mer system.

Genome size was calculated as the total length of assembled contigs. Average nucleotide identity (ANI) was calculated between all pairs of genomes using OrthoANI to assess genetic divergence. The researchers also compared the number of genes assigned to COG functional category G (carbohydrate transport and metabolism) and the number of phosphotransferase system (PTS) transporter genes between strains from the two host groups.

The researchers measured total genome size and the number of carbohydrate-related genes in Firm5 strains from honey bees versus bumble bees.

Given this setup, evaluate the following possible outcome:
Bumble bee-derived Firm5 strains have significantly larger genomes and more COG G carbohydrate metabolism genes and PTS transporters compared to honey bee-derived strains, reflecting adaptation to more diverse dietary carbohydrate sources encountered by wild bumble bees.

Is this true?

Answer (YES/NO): NO